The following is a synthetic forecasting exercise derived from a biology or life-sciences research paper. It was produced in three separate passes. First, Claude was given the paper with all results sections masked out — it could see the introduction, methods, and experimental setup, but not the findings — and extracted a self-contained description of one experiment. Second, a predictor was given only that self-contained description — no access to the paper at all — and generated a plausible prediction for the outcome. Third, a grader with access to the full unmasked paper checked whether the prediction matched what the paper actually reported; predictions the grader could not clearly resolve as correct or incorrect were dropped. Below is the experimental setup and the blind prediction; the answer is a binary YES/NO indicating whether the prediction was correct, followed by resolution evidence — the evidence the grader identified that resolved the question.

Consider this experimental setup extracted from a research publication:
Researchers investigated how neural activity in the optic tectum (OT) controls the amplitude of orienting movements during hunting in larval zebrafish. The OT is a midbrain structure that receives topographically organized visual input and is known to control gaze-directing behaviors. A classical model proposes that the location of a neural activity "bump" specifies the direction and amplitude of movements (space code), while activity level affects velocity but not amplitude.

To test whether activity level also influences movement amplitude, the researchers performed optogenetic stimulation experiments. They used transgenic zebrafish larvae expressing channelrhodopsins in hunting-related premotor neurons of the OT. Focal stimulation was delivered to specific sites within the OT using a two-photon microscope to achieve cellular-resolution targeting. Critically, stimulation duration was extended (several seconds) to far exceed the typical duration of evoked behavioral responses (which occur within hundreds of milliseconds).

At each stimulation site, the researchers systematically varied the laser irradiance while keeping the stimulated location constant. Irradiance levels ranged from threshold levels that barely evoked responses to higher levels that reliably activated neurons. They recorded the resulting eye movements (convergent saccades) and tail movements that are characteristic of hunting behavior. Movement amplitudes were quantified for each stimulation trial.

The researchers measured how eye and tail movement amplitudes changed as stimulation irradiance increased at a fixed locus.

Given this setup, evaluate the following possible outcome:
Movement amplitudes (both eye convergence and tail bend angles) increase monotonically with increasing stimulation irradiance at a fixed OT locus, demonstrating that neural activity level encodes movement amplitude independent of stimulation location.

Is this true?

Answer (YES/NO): YES